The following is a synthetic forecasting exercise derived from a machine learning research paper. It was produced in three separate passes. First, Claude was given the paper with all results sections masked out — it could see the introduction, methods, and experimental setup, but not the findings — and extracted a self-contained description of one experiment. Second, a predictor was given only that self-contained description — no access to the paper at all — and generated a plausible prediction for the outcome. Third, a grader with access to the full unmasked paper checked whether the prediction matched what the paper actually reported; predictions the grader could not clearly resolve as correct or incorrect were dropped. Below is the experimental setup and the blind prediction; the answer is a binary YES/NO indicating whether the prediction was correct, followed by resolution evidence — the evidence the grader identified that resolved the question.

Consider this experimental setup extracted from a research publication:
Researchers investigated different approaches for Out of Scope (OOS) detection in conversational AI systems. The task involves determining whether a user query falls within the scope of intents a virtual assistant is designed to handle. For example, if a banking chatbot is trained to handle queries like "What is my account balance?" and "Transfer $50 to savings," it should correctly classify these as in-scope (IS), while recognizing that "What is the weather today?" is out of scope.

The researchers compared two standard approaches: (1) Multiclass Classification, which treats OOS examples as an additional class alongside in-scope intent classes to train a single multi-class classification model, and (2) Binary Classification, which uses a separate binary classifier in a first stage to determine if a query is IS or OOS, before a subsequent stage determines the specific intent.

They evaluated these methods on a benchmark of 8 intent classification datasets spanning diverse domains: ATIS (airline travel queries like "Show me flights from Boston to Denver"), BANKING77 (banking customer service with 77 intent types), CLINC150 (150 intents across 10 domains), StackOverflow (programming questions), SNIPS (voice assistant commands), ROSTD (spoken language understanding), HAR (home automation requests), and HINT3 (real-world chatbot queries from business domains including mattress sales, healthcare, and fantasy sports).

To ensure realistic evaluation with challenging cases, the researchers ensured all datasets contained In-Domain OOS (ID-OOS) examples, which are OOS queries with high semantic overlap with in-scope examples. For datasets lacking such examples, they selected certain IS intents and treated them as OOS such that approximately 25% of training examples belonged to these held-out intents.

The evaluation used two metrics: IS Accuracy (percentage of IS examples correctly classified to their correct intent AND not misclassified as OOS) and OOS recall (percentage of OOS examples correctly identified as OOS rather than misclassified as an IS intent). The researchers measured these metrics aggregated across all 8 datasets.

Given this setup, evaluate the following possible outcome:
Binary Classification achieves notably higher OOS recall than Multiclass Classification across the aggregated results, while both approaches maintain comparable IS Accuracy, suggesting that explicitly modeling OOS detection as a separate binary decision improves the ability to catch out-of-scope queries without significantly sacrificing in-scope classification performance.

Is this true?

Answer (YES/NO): NO